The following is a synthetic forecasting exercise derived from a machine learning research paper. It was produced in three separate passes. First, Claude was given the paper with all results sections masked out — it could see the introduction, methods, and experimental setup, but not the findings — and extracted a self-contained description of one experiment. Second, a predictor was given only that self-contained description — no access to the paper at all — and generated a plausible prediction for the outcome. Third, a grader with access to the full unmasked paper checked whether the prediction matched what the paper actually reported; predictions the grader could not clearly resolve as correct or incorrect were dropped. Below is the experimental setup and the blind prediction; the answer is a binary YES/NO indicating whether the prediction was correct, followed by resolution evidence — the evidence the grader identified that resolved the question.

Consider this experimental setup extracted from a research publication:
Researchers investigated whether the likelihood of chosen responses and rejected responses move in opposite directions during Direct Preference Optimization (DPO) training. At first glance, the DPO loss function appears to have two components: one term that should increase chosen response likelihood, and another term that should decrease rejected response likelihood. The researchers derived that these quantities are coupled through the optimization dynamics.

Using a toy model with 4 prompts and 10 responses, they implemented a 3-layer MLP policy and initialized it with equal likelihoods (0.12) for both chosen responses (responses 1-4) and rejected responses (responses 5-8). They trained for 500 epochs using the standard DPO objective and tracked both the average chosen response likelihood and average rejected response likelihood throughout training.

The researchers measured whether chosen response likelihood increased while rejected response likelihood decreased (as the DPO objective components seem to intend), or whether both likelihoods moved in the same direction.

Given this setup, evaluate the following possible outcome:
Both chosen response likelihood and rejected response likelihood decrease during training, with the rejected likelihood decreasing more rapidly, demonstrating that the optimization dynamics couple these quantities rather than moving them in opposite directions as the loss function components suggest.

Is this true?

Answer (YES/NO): NO